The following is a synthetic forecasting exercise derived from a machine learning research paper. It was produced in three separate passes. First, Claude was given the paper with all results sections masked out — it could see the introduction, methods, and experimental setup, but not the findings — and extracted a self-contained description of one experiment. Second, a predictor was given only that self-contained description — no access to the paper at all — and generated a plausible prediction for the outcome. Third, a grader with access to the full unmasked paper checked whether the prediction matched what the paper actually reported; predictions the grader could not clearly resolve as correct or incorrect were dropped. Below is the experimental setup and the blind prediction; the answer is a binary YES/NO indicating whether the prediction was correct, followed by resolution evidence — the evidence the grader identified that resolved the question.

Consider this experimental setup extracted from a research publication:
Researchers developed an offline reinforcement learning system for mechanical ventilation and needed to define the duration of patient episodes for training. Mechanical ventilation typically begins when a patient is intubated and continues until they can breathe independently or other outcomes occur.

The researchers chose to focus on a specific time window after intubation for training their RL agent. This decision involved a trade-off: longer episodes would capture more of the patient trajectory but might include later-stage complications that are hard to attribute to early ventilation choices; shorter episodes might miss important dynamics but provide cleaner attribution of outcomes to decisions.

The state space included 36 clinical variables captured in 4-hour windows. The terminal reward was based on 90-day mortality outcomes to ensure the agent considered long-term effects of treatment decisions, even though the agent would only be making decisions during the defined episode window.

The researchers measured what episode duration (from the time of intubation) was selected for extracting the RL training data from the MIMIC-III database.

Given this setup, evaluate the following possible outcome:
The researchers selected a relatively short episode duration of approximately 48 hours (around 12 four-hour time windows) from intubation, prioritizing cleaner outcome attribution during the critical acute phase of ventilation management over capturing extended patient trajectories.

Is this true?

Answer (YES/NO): NO